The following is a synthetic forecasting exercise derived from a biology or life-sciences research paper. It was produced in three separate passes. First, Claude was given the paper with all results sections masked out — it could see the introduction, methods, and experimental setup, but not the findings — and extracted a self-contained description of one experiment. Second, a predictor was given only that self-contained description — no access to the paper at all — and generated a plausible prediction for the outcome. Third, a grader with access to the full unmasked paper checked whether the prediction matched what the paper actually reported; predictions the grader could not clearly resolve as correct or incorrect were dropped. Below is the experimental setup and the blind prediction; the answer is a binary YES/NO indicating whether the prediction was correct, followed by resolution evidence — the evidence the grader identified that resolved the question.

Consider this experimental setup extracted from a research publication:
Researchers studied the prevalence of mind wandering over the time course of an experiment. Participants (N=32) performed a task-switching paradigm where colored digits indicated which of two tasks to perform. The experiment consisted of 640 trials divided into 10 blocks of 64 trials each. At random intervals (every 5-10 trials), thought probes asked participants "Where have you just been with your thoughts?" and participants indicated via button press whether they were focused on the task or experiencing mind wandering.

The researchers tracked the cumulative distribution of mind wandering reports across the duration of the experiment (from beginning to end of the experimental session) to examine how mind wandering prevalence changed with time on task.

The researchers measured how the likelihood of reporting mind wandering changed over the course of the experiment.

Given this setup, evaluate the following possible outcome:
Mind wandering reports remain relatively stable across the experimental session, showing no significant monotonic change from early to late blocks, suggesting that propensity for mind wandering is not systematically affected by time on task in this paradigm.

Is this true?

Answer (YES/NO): NO